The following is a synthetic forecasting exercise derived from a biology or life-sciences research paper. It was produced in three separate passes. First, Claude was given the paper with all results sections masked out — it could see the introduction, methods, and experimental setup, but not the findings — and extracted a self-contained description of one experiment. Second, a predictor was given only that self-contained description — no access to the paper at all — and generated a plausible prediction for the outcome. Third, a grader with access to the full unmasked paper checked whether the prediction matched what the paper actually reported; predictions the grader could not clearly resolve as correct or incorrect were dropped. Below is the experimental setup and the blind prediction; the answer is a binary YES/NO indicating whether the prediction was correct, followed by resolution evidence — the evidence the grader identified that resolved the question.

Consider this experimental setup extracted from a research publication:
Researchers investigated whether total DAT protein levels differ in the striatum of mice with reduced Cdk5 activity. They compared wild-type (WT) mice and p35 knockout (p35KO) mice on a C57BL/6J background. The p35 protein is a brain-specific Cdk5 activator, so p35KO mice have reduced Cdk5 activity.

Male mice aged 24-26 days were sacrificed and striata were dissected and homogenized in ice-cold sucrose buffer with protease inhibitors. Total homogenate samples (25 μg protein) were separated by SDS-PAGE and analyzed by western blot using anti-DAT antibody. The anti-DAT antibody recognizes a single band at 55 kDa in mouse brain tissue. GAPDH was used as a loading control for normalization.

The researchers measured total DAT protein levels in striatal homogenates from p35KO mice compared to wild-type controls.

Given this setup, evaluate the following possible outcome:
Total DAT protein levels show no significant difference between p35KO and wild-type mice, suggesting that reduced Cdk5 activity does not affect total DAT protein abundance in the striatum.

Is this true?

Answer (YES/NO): YES